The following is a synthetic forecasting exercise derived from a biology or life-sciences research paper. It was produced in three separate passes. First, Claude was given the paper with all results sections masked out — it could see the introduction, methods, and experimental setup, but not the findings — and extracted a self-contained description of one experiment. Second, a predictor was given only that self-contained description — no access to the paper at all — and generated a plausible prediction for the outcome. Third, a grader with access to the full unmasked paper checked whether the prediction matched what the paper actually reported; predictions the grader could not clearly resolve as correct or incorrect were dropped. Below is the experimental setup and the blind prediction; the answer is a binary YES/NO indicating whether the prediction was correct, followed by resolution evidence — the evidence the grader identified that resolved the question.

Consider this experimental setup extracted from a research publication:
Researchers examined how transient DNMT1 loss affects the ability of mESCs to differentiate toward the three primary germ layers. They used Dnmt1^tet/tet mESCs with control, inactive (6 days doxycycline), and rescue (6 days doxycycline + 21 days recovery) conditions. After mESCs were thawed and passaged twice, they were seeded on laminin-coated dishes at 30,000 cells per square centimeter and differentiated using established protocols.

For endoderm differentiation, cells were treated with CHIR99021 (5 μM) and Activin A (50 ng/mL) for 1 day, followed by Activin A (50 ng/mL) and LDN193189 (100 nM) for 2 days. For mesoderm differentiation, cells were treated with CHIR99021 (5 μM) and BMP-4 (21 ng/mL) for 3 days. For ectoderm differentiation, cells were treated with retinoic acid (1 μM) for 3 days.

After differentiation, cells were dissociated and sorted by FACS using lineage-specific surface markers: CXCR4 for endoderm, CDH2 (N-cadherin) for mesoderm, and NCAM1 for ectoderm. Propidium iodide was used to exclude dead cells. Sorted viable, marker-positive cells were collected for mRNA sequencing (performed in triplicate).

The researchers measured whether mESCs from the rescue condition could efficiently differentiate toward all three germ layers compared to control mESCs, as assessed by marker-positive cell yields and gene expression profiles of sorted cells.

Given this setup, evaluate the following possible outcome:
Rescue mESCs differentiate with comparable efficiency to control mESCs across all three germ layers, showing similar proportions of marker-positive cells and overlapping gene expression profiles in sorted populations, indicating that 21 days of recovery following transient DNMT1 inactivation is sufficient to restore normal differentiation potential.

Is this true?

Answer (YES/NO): NO